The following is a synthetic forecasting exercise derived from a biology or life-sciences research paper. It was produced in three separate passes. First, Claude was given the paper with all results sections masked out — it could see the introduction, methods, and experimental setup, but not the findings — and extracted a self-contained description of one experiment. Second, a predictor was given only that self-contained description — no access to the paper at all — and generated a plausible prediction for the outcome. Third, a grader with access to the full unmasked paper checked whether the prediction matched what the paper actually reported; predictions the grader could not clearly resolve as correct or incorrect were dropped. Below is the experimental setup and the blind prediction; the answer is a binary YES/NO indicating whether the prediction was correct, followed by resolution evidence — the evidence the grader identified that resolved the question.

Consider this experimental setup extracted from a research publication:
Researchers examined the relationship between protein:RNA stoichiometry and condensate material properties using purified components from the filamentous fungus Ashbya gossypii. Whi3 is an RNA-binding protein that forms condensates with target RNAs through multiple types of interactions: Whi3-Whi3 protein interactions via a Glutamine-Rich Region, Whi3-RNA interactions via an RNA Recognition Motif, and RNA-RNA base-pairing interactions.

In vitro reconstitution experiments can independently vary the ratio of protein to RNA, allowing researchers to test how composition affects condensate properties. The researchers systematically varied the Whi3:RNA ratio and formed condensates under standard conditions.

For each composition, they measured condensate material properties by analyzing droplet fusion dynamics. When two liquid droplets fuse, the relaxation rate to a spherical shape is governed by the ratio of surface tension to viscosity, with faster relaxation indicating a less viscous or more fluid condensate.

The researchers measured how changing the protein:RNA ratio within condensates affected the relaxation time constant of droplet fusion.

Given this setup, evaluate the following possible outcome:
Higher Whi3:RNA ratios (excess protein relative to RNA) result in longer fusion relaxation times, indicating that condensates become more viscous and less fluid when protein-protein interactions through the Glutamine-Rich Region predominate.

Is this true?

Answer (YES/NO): NO